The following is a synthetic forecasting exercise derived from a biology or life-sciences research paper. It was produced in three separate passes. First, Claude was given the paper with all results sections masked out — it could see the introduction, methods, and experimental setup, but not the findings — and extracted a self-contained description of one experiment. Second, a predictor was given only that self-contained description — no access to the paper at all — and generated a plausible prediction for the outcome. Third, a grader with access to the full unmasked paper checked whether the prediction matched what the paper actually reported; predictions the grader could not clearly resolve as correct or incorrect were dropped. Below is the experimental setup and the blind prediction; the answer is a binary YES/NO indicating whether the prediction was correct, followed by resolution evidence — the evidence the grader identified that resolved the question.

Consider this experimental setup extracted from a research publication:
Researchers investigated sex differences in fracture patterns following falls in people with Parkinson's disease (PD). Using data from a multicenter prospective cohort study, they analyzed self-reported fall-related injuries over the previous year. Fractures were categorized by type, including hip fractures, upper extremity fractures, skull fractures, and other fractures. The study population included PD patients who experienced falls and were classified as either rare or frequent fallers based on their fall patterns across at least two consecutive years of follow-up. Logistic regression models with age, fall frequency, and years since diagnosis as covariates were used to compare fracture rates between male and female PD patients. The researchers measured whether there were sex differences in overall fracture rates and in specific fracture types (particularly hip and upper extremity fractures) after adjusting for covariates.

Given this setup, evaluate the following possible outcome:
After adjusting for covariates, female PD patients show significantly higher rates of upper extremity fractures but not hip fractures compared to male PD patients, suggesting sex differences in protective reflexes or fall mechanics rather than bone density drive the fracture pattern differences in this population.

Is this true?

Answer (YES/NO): YES